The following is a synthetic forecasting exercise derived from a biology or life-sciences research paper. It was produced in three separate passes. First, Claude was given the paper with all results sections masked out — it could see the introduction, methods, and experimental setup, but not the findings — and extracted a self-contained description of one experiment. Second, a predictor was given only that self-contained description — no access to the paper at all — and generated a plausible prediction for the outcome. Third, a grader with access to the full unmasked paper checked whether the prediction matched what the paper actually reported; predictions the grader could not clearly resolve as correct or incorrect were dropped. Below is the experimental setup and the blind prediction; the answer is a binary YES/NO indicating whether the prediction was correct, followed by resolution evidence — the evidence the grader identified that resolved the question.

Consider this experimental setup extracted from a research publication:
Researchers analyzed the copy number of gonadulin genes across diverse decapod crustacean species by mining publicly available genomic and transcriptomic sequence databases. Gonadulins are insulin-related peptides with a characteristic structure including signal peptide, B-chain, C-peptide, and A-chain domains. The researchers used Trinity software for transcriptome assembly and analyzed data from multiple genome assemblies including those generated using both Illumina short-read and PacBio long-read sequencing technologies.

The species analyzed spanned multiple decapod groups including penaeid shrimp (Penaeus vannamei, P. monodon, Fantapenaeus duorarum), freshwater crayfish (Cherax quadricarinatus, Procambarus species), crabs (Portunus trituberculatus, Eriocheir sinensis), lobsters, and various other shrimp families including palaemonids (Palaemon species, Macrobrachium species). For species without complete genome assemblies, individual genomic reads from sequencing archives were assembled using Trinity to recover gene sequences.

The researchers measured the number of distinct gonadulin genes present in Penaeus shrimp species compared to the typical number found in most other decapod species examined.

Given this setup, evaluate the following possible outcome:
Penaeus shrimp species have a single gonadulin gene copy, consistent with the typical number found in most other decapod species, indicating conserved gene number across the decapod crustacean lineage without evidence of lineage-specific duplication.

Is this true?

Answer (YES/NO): NO